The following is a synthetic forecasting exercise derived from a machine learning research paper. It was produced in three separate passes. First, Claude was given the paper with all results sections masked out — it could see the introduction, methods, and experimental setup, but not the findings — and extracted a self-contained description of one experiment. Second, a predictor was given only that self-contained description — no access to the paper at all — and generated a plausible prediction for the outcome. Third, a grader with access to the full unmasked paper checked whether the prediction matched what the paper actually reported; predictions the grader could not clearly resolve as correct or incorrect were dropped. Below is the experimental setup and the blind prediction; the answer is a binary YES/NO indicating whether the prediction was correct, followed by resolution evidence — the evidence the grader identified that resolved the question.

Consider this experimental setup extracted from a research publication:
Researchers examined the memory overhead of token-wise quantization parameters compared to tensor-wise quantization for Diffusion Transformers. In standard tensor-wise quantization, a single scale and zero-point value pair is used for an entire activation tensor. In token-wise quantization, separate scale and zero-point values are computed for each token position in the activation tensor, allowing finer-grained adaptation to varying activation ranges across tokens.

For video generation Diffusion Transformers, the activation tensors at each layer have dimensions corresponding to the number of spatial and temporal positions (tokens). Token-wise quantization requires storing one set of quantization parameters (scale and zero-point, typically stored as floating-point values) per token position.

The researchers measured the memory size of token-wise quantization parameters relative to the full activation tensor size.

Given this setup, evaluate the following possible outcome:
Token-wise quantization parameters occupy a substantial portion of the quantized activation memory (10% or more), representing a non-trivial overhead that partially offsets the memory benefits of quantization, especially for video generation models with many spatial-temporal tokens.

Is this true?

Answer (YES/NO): NO